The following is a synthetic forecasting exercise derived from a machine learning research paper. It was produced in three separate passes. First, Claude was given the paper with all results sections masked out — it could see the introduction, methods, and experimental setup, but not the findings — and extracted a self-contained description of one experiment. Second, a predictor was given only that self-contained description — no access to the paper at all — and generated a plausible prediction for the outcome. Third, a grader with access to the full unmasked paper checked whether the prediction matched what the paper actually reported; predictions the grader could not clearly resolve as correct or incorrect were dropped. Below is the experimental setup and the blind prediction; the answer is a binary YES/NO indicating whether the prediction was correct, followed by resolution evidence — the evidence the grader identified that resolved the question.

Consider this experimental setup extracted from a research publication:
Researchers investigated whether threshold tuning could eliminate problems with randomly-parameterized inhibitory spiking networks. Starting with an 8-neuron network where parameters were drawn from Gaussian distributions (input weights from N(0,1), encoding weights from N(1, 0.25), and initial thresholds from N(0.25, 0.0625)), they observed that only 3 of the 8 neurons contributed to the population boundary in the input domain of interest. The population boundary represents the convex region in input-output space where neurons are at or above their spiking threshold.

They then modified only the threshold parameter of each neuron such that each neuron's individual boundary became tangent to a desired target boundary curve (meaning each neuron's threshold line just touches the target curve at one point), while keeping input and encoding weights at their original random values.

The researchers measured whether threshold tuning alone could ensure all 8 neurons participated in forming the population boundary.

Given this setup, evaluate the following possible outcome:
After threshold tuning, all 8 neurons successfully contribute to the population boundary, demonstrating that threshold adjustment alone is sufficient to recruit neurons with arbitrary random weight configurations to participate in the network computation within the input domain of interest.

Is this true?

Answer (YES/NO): YES